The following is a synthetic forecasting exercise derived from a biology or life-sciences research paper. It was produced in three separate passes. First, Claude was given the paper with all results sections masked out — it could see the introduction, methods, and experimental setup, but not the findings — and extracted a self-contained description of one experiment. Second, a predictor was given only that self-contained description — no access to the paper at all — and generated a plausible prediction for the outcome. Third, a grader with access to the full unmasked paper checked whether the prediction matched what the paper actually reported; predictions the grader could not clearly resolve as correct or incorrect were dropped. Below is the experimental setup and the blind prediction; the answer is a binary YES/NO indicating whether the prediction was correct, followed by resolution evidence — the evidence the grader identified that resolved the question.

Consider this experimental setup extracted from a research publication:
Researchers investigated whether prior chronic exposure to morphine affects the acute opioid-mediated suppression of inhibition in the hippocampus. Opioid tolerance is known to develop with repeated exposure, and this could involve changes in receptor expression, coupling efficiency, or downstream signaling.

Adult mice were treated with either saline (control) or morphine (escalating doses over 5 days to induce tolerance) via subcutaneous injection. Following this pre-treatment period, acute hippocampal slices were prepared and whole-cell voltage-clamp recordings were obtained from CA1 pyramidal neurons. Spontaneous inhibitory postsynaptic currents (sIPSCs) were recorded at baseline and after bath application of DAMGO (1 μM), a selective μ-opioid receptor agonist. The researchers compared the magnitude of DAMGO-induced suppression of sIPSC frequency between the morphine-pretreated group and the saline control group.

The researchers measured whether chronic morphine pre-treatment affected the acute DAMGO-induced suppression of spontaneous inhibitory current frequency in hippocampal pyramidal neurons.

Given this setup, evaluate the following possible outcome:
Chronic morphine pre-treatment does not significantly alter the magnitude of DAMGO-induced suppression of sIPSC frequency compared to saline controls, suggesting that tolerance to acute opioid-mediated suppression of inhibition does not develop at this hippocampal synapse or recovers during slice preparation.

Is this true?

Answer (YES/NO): NO